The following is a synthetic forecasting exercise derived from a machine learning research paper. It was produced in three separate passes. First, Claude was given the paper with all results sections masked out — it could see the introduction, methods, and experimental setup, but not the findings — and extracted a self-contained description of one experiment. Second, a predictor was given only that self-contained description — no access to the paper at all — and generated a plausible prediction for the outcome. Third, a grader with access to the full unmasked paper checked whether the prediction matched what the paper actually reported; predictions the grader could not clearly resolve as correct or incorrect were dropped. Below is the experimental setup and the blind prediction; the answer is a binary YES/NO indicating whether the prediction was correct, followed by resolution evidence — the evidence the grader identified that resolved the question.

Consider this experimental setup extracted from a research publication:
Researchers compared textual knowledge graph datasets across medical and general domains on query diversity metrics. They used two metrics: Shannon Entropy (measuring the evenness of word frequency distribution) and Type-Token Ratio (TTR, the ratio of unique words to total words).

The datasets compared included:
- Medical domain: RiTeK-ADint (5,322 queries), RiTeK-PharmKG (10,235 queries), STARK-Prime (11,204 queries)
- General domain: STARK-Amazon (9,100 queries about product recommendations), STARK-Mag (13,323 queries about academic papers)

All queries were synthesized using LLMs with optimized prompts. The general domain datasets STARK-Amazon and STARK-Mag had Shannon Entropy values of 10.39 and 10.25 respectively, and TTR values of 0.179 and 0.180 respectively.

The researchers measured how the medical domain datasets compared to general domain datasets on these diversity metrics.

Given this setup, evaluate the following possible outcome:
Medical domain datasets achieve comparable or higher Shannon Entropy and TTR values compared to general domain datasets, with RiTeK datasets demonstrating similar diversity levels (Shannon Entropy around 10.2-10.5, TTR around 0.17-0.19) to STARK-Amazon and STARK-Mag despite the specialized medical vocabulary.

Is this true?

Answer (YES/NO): NO